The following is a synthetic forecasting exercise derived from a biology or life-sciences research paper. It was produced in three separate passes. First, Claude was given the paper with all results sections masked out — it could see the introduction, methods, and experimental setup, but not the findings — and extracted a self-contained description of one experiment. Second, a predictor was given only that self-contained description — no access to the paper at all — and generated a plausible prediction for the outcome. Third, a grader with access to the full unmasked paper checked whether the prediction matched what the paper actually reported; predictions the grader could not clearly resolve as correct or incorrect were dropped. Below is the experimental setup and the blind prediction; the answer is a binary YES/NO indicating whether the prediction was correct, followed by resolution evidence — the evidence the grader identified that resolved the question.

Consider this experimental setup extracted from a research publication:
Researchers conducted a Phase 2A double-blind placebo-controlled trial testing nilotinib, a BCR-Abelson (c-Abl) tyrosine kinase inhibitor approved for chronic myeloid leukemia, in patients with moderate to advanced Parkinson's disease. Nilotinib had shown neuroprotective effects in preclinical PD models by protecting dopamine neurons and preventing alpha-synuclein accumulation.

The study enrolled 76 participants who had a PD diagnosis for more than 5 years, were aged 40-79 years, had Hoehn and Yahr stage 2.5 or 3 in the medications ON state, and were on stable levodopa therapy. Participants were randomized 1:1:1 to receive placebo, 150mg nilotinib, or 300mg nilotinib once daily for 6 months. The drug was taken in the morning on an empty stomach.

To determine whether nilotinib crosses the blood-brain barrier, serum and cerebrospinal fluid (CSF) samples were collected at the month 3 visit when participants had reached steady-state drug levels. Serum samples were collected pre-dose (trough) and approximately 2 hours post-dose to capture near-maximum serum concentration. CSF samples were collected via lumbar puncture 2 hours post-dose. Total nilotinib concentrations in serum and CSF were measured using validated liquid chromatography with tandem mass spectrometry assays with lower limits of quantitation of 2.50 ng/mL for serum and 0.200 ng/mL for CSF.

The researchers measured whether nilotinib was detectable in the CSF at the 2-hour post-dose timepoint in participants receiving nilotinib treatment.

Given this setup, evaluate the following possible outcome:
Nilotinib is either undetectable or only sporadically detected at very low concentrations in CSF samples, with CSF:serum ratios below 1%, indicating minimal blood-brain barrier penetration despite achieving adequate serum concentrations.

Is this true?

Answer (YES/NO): NO